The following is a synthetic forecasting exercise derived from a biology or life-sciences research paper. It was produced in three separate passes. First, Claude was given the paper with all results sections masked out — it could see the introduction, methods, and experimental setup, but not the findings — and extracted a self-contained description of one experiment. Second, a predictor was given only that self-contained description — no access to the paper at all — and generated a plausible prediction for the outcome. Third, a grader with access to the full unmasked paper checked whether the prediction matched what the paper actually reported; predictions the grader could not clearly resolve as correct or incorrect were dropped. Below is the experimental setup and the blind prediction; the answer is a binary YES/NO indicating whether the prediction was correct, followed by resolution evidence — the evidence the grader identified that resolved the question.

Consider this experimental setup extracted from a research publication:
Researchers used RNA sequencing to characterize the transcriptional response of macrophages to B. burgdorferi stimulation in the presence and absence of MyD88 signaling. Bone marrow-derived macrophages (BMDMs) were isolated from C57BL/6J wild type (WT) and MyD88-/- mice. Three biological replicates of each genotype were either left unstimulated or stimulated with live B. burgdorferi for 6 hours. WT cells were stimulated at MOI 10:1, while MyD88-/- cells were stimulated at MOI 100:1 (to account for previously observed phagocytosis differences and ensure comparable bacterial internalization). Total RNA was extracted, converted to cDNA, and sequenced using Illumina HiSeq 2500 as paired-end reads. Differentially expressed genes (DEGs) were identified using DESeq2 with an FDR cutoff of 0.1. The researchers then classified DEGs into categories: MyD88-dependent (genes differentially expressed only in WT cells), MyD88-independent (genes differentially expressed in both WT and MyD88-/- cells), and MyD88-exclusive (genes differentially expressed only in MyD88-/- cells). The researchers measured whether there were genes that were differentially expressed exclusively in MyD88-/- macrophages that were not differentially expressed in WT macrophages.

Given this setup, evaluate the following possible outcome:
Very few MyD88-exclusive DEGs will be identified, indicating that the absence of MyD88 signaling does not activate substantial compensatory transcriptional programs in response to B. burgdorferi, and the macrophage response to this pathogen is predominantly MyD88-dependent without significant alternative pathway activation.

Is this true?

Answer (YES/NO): NO